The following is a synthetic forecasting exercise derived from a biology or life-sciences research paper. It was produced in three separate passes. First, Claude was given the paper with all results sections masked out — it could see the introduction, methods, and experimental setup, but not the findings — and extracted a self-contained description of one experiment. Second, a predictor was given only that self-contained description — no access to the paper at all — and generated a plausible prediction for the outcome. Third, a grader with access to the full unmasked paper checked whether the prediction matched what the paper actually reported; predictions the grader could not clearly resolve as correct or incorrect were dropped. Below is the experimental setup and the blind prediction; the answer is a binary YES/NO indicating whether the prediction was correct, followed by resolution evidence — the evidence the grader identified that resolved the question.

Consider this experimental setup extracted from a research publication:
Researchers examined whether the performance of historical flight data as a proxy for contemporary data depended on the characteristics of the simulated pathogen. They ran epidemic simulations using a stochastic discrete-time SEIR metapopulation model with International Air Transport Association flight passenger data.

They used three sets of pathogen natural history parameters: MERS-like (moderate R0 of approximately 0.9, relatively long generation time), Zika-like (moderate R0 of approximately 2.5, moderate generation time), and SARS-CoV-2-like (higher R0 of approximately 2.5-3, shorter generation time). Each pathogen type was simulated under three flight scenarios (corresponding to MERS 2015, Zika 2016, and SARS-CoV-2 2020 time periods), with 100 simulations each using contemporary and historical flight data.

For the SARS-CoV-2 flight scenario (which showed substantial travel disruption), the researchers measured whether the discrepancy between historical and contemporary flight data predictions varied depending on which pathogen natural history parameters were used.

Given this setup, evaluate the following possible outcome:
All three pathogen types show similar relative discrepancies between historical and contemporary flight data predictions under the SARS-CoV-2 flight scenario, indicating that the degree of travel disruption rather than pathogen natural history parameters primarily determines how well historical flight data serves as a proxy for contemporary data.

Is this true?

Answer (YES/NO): NO